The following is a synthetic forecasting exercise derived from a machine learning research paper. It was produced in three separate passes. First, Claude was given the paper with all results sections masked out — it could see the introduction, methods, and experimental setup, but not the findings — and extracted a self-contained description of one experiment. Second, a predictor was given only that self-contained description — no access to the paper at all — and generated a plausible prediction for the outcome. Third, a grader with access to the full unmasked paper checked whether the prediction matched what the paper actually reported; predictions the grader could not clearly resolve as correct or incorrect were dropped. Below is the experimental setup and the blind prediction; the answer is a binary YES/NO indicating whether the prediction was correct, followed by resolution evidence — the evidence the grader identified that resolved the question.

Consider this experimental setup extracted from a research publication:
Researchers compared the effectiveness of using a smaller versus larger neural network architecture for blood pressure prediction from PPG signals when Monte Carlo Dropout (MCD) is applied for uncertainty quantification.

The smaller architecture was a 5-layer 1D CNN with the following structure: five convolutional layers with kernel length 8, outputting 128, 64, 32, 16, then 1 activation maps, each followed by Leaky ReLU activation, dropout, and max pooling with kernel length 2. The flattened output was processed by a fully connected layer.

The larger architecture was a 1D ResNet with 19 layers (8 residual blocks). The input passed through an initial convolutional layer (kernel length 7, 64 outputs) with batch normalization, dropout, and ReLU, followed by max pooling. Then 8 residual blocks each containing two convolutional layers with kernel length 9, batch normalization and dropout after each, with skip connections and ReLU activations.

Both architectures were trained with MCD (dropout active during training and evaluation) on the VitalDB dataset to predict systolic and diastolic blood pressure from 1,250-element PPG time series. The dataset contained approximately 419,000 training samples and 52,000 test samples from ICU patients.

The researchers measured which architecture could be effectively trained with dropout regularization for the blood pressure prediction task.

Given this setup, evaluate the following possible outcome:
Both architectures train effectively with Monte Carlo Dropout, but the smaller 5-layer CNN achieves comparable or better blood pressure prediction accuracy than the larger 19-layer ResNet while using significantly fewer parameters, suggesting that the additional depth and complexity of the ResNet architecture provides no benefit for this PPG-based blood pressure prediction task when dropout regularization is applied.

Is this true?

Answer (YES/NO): NO